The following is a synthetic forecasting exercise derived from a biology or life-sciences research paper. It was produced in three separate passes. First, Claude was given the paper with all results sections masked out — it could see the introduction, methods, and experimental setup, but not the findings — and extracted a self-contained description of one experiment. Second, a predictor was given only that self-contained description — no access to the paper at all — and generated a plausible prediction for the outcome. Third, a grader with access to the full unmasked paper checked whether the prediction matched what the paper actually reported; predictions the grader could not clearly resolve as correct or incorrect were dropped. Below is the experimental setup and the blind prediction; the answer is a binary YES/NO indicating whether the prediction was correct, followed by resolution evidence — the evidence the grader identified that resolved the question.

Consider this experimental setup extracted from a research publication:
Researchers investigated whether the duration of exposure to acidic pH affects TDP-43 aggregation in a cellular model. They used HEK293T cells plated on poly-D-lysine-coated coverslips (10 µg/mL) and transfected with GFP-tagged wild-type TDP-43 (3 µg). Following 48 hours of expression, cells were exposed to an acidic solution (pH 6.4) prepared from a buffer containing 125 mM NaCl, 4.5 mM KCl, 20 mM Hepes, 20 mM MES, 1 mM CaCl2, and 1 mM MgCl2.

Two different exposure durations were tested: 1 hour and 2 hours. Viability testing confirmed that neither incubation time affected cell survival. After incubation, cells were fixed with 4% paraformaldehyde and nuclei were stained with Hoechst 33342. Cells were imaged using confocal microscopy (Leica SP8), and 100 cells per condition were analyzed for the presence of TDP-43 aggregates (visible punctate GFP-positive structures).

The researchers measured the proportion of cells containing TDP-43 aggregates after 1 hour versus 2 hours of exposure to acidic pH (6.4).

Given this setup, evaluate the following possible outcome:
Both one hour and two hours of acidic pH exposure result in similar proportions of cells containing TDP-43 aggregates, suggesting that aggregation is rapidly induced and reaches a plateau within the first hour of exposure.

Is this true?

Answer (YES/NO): NO